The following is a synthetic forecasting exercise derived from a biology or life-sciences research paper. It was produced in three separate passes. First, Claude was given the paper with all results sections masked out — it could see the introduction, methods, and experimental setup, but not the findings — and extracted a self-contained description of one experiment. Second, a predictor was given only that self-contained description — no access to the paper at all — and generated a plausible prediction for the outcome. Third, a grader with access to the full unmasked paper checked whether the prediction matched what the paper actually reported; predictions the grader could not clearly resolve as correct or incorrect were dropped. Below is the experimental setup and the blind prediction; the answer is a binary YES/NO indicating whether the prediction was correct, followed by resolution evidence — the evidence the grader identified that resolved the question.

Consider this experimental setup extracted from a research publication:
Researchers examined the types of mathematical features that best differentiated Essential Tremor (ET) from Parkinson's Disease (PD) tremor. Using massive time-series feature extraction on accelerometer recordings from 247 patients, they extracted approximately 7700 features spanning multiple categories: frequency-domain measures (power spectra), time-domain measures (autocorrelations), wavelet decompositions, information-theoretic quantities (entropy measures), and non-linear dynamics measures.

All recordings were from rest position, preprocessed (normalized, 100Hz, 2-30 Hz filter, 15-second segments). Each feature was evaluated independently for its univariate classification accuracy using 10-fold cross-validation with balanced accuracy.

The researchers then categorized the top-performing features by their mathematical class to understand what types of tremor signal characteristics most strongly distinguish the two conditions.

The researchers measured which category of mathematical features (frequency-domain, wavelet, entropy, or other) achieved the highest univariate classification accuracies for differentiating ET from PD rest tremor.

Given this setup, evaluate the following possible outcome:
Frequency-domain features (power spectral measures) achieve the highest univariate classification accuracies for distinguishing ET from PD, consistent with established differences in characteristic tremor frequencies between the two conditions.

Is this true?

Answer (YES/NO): NO